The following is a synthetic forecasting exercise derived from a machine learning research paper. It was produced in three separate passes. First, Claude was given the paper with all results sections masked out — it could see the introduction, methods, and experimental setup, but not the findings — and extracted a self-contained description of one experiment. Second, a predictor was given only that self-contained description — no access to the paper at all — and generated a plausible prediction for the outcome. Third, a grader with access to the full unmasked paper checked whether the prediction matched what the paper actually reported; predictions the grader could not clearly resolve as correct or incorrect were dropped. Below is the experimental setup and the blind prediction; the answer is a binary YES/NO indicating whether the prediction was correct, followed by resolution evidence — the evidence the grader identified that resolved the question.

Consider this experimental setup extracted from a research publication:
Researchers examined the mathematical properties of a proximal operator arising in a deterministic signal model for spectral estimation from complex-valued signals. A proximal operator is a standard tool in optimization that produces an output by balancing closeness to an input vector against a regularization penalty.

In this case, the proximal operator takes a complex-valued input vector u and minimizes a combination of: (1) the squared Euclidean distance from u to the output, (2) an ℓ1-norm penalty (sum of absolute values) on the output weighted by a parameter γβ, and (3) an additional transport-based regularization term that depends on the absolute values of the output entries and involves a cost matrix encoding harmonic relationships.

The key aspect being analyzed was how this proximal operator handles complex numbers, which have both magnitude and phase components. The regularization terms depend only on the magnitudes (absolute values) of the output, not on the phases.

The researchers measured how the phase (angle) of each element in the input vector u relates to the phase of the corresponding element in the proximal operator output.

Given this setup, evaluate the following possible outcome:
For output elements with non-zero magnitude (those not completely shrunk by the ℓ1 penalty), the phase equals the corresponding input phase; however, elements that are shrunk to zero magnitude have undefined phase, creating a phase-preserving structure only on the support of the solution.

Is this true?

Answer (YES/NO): YES